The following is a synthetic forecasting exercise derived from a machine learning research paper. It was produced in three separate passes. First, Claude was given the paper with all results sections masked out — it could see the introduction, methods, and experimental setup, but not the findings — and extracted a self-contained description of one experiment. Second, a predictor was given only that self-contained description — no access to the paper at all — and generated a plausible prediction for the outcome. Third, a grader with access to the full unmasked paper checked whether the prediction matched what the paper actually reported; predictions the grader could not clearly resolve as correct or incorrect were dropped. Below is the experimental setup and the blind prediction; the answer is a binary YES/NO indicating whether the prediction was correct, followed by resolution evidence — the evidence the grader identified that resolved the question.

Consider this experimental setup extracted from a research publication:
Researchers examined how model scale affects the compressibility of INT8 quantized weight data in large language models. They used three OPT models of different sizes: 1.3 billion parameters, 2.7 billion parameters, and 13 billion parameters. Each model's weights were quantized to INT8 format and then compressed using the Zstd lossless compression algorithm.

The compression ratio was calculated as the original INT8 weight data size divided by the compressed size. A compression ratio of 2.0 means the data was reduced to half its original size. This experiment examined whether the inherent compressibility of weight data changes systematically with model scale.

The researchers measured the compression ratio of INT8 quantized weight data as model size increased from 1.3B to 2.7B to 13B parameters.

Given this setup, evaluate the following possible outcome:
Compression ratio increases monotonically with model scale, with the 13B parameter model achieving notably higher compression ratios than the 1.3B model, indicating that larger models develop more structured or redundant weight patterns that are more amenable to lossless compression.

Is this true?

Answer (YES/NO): NO